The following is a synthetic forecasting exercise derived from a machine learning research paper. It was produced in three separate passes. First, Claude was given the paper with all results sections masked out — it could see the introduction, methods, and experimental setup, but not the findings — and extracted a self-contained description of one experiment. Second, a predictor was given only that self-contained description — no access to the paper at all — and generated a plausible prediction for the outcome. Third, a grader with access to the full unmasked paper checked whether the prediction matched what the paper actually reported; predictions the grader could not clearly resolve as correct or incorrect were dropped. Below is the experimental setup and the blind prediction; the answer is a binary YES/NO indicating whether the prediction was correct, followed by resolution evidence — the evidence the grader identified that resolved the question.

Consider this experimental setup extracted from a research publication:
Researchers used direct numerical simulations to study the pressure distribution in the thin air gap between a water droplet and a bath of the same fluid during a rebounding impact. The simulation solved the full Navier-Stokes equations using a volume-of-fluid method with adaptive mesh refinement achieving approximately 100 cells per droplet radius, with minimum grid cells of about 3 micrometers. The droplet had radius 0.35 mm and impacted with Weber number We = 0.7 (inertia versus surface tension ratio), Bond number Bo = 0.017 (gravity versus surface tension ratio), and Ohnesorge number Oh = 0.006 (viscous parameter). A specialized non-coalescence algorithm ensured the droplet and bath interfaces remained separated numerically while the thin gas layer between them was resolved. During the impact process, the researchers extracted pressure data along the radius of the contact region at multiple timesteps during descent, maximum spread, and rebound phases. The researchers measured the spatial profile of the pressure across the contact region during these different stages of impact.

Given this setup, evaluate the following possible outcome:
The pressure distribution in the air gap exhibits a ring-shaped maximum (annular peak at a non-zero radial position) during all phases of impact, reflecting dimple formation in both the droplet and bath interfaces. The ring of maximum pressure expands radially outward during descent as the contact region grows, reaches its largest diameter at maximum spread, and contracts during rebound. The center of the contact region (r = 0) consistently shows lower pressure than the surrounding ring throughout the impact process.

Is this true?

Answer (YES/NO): NO